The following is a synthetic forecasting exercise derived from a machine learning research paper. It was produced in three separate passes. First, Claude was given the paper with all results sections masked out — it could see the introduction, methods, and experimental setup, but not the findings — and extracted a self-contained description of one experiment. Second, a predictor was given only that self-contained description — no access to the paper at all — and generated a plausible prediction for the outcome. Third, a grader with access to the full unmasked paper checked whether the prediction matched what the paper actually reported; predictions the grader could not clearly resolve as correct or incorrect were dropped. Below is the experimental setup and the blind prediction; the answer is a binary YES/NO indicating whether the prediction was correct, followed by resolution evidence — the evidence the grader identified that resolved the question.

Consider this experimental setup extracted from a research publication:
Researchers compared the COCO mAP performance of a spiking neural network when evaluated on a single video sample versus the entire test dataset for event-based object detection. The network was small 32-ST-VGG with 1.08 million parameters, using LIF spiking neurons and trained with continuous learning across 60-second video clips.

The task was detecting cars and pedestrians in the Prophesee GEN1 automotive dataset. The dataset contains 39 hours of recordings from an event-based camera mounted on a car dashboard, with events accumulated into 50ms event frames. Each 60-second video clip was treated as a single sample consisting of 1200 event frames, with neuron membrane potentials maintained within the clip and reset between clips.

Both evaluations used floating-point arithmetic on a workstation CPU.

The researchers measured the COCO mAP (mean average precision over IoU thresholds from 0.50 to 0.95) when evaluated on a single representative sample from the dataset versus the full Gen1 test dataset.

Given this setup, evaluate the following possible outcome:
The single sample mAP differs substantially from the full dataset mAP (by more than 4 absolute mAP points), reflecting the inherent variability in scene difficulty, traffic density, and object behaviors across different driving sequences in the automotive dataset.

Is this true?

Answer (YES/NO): YES